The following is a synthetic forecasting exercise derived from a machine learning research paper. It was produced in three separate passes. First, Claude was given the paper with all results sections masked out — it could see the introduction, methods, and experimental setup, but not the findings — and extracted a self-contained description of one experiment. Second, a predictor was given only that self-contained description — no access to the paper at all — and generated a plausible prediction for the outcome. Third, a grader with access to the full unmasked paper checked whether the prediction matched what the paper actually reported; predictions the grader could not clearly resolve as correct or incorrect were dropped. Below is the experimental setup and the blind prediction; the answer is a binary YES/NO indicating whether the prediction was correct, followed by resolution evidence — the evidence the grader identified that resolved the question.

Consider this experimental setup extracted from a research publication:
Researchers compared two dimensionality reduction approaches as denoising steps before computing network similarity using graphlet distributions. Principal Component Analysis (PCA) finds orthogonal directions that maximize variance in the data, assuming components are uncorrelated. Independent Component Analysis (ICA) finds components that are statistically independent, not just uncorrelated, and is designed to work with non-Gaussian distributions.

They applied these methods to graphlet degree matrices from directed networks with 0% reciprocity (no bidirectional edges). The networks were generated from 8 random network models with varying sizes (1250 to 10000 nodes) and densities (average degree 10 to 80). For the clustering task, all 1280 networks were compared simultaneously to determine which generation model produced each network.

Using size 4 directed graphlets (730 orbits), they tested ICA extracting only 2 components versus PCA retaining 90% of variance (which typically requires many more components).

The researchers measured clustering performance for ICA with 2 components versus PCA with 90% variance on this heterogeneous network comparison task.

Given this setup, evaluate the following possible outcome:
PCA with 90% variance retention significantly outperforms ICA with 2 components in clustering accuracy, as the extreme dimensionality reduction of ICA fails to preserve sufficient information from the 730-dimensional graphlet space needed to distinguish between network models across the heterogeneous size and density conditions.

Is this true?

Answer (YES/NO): NO